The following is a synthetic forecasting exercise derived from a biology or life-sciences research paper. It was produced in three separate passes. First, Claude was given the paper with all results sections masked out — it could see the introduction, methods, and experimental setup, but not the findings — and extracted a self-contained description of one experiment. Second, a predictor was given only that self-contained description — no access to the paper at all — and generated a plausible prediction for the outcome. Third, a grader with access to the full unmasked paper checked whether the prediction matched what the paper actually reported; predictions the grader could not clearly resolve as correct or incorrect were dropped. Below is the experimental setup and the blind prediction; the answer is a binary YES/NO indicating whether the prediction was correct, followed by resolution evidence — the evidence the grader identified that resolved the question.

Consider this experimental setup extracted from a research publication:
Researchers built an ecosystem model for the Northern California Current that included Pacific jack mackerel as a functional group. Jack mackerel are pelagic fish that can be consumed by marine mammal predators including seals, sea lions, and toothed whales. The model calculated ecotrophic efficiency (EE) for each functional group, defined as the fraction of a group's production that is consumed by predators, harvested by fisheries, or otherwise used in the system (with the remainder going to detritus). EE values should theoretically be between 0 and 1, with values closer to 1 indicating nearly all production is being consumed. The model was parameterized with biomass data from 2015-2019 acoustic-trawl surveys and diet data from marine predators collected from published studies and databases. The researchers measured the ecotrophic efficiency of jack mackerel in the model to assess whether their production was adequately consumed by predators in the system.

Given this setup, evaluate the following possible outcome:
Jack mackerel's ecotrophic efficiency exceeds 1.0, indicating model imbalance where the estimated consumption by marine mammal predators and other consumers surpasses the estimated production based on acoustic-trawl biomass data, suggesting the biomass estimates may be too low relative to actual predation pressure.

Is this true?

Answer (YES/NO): NO